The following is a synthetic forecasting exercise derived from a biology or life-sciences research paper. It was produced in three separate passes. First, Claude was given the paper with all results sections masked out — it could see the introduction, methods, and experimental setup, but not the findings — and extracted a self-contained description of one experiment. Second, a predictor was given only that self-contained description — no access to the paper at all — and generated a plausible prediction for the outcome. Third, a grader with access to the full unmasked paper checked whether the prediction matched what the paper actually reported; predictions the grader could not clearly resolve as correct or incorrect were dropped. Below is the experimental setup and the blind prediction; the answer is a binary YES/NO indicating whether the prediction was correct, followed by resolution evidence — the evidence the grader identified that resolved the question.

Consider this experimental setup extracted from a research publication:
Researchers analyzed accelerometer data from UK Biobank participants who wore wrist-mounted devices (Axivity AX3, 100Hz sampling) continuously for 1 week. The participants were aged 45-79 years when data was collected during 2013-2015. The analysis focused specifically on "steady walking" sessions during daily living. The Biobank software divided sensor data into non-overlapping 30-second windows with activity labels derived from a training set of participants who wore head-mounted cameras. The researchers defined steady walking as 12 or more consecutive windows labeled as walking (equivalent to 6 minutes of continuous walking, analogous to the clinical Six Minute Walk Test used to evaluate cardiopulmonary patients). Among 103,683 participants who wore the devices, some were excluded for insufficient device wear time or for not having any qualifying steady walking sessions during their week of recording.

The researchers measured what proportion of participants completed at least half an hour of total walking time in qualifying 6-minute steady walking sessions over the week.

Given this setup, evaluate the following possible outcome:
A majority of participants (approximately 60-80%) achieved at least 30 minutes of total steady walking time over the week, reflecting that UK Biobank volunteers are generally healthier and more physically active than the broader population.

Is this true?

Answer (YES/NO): NO